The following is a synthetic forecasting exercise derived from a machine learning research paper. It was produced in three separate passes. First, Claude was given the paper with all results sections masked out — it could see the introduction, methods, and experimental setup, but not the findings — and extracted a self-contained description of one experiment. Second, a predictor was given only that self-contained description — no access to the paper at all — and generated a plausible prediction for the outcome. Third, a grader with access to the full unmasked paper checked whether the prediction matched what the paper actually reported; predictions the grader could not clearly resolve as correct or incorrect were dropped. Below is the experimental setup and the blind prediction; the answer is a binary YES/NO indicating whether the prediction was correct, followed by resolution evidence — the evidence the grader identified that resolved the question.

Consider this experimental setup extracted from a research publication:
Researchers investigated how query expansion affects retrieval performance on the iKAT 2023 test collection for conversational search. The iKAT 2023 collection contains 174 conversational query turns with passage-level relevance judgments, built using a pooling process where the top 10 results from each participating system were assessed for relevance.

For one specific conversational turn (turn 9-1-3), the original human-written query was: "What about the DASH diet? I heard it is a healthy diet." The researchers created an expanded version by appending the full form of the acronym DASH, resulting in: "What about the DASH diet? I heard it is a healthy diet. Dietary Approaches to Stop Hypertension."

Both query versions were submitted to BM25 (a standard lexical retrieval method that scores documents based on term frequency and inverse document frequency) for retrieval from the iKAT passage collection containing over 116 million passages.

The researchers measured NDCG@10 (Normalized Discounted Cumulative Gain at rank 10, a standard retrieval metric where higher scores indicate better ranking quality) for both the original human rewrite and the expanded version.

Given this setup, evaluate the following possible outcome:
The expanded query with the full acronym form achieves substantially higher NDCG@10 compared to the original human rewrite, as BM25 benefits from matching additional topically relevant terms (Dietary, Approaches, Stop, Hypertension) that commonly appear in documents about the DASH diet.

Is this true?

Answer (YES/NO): NO